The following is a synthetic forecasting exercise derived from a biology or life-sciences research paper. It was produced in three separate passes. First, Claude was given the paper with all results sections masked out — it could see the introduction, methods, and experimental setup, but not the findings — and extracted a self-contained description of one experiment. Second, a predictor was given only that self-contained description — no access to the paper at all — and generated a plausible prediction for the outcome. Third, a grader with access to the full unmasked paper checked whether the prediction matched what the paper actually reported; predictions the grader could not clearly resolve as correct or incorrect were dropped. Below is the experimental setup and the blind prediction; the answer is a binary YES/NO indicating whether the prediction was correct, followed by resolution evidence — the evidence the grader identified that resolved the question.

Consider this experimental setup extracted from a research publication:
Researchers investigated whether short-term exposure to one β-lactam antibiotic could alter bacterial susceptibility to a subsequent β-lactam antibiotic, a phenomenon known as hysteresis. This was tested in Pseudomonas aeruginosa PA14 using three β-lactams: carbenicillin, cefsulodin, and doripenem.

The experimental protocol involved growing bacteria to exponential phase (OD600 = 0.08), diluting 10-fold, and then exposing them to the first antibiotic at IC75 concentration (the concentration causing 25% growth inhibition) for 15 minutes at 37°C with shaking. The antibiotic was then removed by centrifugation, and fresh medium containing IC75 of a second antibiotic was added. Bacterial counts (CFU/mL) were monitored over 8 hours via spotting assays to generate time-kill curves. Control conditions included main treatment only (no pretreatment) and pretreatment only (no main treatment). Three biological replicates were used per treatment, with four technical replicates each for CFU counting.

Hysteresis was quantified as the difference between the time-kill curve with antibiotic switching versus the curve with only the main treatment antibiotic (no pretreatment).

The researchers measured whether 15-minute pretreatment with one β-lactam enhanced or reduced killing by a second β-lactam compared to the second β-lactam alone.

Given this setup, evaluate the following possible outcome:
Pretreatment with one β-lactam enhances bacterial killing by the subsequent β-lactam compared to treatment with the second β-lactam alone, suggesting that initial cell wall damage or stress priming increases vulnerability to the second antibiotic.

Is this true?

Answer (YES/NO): YES